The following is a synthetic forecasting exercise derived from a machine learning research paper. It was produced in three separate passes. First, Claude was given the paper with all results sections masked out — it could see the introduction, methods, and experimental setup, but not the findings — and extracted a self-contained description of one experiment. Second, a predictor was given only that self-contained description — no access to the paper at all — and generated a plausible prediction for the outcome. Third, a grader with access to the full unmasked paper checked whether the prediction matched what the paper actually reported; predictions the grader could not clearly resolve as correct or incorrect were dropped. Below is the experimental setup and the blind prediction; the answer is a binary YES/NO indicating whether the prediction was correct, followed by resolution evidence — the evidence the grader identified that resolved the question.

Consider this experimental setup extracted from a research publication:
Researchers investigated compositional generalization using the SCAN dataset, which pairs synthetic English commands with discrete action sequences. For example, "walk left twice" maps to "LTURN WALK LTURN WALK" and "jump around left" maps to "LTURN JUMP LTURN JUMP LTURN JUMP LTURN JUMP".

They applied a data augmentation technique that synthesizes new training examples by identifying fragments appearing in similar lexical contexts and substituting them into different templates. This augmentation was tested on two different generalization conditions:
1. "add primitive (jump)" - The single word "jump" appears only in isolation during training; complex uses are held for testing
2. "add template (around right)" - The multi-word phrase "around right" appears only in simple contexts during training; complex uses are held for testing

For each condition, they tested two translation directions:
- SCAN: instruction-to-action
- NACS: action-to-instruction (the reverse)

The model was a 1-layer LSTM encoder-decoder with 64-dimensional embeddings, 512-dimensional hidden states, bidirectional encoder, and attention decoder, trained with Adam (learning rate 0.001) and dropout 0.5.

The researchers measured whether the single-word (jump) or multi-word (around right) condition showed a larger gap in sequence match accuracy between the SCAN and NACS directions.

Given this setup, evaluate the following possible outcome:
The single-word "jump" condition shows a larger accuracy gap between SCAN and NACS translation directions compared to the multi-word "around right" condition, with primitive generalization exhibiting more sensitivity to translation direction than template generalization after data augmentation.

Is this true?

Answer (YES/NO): YES